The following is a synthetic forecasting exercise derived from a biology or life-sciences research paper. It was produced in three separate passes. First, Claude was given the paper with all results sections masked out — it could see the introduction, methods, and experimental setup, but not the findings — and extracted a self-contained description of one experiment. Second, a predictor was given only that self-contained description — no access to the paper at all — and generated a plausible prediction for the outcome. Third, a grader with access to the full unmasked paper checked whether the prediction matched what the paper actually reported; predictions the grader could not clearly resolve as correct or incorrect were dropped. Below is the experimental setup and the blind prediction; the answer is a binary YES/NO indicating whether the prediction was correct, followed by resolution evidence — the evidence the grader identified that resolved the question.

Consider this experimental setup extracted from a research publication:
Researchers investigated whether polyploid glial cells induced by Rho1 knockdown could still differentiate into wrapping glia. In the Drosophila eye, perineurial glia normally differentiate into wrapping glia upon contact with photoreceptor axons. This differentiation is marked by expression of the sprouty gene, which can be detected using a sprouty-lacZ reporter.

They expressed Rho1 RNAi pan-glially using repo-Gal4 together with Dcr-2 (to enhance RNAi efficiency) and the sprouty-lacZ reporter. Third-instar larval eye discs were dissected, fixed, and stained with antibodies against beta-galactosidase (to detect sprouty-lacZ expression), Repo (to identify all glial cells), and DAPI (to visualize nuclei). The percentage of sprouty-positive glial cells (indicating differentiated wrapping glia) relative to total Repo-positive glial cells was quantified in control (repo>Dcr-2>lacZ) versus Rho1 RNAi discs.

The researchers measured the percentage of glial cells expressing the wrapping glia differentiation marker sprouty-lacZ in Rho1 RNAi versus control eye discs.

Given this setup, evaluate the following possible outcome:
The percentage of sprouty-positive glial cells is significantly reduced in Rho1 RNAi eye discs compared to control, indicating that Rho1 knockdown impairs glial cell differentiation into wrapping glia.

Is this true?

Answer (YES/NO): NO